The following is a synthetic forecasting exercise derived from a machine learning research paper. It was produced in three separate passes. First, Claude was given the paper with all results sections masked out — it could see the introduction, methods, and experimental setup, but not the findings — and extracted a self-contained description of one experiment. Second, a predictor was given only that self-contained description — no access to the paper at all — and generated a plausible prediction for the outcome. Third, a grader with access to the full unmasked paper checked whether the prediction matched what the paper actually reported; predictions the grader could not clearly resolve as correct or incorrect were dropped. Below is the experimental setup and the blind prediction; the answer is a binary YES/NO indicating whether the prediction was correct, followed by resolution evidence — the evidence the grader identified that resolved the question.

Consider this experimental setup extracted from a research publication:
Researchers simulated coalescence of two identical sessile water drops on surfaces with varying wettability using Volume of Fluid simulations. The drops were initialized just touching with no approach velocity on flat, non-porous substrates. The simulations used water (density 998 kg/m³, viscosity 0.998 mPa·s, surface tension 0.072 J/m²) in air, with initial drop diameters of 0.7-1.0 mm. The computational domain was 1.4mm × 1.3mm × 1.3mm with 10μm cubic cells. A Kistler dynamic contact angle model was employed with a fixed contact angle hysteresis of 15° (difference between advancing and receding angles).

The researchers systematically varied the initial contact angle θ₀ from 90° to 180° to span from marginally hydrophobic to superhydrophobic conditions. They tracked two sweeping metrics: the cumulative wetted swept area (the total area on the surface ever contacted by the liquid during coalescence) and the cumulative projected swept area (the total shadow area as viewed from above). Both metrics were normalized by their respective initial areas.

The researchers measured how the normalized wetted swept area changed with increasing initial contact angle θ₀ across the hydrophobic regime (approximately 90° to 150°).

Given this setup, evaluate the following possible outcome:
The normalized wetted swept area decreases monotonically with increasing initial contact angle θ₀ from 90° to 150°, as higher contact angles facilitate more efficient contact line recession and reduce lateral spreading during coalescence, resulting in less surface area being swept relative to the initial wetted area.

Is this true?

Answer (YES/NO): NO